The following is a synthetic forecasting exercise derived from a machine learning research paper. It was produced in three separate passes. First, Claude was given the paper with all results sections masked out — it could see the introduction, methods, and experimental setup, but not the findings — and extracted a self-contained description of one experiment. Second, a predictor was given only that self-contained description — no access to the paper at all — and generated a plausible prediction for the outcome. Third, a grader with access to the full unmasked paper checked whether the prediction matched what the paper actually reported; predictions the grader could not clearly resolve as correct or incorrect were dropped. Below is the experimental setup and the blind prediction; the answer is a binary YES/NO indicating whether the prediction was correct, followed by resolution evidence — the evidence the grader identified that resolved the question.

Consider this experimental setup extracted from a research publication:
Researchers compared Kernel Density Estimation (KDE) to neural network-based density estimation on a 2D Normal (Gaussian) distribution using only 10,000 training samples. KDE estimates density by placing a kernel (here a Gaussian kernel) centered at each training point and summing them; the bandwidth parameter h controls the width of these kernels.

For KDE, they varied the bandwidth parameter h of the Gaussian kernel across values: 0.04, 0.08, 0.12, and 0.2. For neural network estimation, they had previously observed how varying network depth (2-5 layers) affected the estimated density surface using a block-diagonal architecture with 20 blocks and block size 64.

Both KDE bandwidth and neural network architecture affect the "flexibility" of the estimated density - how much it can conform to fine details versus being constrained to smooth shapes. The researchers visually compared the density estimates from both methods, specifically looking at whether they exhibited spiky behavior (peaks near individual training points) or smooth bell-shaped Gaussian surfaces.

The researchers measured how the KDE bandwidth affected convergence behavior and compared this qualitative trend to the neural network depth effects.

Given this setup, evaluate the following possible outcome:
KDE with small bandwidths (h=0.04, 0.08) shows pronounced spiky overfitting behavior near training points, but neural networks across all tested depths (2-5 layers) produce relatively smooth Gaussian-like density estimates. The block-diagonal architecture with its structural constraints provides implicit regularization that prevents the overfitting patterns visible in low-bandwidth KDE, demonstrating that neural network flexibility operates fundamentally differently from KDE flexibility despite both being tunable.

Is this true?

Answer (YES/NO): NO